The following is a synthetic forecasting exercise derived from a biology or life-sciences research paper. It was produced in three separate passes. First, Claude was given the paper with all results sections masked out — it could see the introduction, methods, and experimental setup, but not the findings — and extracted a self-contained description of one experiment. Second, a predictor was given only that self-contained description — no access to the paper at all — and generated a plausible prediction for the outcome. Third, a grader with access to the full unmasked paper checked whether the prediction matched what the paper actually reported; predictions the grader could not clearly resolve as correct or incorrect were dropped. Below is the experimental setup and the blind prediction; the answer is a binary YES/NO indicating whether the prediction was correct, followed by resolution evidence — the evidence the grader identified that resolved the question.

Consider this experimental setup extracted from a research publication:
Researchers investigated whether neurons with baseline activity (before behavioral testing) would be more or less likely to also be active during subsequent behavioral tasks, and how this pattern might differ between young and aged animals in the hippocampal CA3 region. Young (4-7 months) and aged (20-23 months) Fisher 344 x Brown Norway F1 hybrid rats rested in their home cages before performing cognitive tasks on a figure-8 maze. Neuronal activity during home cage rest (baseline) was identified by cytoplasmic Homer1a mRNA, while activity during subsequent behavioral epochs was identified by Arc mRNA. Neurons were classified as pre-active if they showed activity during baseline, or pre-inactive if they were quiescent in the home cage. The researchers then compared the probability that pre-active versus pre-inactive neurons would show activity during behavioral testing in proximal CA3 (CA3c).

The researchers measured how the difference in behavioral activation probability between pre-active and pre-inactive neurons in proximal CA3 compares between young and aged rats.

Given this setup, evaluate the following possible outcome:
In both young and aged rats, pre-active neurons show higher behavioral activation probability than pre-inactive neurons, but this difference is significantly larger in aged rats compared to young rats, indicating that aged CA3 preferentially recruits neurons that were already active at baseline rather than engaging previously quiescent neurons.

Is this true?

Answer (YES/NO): YES